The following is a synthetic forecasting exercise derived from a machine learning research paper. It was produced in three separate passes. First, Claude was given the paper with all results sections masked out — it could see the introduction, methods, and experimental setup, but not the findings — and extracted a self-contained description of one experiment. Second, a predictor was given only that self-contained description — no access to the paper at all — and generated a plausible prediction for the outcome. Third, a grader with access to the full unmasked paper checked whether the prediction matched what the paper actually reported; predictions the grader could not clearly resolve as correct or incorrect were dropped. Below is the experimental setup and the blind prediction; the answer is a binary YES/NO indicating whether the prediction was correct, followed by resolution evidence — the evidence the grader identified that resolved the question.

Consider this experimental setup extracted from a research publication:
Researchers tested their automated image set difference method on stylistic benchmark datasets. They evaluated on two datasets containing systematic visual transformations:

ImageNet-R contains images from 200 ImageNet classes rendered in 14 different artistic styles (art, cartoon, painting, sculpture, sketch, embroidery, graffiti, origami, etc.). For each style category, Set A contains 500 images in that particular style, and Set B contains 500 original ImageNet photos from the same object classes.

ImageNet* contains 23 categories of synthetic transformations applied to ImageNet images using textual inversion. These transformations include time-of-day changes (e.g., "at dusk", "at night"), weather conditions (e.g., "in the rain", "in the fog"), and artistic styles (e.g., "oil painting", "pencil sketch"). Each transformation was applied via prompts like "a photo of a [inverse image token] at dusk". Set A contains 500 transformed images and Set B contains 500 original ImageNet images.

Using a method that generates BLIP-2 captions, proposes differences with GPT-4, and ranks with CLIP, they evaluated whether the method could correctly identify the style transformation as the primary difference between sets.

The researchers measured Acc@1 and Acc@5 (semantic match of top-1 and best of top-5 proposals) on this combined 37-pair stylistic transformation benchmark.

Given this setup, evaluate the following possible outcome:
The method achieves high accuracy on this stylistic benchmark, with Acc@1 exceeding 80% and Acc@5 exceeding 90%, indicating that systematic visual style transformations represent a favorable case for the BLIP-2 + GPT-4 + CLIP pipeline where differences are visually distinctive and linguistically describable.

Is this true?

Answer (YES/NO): NO